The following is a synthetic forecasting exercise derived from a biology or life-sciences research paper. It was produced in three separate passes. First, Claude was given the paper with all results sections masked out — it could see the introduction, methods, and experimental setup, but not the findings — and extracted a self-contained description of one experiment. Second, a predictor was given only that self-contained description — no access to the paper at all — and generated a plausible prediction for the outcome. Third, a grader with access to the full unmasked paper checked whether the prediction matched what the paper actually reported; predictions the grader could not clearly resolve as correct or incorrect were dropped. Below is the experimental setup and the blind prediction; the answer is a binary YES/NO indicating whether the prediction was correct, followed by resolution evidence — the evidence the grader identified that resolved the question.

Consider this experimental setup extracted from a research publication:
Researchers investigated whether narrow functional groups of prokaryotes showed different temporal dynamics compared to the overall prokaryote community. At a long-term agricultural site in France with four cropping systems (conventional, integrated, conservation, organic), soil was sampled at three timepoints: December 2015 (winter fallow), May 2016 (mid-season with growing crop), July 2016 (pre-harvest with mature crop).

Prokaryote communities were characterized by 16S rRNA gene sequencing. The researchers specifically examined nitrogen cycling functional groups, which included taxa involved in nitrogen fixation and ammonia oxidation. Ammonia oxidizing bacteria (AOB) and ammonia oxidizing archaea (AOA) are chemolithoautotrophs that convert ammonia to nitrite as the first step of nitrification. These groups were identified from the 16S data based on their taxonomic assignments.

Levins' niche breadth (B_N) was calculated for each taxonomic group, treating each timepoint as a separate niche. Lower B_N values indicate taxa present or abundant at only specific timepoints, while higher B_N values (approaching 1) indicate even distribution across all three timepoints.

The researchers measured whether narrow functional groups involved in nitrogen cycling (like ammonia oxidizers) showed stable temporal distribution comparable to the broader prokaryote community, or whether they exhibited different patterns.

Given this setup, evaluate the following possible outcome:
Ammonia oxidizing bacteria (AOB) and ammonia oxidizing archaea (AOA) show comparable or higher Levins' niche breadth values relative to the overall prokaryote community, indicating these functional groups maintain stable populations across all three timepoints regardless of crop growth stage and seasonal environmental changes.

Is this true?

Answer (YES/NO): NO